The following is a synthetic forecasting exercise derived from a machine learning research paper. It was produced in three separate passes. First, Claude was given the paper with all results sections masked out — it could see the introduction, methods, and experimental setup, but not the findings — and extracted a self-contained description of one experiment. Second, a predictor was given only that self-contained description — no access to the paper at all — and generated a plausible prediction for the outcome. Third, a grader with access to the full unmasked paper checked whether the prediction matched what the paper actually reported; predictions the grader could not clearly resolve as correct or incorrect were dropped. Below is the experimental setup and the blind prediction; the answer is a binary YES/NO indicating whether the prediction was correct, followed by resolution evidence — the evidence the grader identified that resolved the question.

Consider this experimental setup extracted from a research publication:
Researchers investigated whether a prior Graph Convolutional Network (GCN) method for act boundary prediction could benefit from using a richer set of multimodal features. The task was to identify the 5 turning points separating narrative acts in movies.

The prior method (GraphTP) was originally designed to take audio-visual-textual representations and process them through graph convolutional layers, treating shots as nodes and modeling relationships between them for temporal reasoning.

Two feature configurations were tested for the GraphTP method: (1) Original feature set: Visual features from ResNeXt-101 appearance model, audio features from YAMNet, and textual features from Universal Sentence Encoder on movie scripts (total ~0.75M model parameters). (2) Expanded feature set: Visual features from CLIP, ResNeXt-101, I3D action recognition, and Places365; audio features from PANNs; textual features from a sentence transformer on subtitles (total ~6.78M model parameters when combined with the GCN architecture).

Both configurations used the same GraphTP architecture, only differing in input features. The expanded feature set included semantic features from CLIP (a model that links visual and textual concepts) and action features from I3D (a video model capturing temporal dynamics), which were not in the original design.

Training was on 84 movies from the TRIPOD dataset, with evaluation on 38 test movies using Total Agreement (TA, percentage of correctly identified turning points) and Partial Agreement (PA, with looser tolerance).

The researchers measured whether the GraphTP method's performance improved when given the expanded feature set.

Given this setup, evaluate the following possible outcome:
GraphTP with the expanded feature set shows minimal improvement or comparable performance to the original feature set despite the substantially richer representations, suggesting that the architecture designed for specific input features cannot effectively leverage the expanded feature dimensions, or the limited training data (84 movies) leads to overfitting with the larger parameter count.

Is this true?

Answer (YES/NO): NO